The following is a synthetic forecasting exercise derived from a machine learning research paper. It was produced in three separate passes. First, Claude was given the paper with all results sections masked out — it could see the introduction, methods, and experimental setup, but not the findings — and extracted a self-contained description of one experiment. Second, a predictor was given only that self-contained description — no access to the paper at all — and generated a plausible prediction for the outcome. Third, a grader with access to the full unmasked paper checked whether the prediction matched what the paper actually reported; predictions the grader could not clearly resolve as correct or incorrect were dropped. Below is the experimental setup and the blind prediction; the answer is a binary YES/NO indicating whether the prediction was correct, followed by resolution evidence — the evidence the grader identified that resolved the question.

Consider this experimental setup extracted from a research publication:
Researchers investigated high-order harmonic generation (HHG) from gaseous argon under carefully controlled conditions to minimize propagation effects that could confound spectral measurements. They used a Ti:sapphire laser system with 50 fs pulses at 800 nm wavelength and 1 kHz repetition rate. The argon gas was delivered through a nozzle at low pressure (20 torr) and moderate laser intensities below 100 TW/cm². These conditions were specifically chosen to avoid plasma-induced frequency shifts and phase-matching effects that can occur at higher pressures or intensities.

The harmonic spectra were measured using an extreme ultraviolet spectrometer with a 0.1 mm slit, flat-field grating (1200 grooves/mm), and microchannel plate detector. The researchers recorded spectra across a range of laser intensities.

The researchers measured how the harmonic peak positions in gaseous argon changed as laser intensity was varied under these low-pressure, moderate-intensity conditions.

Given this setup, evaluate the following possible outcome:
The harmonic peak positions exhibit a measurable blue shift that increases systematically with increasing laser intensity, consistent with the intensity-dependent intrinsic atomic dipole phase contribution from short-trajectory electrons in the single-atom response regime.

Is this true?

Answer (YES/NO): NO